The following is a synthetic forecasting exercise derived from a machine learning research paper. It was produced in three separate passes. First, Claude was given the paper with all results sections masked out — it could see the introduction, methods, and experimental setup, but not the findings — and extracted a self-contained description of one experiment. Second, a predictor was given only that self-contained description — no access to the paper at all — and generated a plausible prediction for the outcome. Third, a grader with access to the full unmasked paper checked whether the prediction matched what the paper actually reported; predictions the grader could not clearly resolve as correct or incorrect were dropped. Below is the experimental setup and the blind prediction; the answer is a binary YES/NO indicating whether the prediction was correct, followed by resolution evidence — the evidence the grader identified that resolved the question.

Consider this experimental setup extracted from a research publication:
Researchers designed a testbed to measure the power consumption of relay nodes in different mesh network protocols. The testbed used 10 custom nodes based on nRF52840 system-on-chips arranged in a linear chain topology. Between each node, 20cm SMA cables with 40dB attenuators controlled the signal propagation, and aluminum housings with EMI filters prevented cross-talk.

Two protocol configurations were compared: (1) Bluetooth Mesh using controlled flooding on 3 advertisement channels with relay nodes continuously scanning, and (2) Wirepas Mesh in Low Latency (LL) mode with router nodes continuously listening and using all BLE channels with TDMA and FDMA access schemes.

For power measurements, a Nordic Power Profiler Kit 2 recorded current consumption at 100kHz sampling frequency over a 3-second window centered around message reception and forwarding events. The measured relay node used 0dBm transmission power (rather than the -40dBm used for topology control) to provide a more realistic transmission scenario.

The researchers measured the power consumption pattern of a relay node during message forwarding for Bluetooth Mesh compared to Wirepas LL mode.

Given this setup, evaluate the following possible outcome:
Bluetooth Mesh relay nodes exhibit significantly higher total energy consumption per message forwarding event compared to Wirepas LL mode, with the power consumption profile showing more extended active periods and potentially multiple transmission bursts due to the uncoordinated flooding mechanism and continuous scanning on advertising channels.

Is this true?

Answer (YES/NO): NO